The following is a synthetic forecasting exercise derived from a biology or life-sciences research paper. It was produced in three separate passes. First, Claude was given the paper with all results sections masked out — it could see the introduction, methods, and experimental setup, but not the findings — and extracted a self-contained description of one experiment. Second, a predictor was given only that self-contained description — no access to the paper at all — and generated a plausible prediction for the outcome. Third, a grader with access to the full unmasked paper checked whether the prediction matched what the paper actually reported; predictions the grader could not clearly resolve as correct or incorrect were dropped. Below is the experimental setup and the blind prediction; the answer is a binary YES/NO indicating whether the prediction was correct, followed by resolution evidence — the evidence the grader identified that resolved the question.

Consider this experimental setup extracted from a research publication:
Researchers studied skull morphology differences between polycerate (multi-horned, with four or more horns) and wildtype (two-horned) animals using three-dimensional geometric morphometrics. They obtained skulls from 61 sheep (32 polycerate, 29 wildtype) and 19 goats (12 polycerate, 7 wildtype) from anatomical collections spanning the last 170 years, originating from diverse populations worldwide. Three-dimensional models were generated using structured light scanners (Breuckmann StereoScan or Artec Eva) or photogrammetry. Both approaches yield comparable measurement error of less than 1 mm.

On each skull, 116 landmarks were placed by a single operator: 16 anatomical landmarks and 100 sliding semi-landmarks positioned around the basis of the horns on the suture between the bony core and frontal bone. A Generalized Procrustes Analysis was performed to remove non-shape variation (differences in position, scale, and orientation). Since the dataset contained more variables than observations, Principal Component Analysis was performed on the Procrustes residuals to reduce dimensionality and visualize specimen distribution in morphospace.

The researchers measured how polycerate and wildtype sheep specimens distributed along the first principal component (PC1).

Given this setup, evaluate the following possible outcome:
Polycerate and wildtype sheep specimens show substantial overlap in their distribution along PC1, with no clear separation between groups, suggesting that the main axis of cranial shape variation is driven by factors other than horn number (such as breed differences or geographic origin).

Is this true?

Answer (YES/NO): NO